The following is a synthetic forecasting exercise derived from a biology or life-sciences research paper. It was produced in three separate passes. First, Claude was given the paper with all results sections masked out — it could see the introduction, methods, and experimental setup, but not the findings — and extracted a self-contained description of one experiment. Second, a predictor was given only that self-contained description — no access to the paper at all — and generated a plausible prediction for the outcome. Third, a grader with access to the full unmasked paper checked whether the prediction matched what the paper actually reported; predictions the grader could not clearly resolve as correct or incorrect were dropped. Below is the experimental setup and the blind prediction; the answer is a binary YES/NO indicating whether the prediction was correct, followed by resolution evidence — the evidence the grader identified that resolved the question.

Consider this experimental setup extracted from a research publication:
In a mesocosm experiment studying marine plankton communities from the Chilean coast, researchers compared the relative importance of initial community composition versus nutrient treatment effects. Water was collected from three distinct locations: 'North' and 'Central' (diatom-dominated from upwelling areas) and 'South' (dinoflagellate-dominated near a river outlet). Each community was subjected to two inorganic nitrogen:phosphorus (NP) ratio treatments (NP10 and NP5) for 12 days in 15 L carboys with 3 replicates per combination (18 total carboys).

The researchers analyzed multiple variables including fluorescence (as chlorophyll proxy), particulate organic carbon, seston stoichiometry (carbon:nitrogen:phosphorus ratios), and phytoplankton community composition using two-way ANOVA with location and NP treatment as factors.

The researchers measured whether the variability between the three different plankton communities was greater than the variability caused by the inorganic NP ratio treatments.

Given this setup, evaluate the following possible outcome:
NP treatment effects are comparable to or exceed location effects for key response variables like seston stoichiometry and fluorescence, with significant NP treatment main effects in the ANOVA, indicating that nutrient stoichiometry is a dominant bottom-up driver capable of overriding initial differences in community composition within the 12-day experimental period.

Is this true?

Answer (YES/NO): NO